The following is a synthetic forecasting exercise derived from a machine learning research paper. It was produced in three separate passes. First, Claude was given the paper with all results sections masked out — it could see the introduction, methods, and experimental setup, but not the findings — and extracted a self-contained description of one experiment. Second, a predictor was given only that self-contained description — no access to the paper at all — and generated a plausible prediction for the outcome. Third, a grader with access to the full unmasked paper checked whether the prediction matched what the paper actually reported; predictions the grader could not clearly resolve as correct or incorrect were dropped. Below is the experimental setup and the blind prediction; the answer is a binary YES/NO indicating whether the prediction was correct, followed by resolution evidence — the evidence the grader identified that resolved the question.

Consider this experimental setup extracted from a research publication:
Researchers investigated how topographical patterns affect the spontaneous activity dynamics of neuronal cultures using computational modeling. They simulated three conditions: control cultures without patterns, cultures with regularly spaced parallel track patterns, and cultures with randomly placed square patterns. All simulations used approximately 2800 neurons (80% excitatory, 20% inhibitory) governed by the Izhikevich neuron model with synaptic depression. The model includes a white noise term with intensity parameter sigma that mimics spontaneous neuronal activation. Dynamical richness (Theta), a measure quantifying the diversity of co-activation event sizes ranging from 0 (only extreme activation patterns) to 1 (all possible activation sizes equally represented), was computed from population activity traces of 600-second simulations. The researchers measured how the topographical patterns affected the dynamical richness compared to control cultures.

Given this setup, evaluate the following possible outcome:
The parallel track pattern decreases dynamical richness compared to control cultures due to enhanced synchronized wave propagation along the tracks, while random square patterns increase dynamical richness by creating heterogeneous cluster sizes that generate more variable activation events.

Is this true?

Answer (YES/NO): NO